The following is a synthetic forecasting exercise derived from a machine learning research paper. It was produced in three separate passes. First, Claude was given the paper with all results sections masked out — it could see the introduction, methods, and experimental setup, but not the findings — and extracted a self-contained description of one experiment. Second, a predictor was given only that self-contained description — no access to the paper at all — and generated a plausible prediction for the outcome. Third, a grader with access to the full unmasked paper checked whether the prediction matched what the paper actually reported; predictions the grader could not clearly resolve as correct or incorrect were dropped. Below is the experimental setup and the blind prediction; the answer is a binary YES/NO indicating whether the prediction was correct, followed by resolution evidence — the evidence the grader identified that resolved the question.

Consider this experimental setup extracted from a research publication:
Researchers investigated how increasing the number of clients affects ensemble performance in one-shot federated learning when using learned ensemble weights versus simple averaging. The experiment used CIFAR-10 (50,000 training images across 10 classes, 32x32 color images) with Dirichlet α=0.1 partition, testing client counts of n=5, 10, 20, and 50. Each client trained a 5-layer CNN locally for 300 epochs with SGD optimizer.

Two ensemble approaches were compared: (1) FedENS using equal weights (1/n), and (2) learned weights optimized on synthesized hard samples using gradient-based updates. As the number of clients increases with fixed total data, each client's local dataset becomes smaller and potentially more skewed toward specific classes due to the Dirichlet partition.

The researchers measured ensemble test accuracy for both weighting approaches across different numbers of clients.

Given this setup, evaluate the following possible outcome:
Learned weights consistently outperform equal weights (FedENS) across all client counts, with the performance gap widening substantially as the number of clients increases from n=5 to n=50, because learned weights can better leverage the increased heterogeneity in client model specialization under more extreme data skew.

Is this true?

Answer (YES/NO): NO